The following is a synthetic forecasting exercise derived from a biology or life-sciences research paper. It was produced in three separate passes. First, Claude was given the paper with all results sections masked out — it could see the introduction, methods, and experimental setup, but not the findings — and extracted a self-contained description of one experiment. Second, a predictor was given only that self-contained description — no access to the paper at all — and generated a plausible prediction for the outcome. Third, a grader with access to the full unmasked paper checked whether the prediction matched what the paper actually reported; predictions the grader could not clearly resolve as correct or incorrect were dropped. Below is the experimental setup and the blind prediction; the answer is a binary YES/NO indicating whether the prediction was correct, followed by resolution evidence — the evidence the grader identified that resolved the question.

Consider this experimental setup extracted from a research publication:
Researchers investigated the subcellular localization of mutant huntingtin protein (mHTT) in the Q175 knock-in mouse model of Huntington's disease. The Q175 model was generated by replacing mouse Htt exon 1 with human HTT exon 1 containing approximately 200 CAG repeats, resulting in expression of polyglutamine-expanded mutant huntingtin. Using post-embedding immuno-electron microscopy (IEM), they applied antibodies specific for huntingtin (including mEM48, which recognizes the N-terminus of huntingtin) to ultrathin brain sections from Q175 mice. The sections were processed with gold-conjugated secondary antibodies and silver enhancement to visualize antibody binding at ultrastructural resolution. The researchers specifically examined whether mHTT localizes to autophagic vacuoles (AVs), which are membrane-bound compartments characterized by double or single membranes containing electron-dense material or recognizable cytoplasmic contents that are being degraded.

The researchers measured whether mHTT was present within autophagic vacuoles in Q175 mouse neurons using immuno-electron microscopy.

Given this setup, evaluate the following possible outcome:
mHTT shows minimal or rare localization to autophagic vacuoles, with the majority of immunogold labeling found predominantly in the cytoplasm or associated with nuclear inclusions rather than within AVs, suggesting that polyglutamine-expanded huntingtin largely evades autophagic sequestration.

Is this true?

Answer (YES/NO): NO